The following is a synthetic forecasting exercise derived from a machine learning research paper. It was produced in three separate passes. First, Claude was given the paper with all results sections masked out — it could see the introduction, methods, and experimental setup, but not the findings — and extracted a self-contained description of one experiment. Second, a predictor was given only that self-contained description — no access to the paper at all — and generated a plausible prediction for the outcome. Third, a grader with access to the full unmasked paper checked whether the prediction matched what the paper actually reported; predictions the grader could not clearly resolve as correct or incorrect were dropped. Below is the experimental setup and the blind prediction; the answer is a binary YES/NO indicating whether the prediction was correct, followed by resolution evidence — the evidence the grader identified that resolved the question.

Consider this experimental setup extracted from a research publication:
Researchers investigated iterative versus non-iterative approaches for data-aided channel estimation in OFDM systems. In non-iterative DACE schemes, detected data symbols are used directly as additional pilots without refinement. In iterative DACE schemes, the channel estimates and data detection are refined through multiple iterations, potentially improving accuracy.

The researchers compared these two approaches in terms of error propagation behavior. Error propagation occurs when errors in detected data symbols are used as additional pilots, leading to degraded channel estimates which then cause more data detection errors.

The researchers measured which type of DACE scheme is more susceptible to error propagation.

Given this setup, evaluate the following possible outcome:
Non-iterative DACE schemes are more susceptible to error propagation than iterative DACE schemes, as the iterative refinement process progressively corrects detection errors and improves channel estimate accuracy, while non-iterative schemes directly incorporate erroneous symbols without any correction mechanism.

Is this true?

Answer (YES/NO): YES